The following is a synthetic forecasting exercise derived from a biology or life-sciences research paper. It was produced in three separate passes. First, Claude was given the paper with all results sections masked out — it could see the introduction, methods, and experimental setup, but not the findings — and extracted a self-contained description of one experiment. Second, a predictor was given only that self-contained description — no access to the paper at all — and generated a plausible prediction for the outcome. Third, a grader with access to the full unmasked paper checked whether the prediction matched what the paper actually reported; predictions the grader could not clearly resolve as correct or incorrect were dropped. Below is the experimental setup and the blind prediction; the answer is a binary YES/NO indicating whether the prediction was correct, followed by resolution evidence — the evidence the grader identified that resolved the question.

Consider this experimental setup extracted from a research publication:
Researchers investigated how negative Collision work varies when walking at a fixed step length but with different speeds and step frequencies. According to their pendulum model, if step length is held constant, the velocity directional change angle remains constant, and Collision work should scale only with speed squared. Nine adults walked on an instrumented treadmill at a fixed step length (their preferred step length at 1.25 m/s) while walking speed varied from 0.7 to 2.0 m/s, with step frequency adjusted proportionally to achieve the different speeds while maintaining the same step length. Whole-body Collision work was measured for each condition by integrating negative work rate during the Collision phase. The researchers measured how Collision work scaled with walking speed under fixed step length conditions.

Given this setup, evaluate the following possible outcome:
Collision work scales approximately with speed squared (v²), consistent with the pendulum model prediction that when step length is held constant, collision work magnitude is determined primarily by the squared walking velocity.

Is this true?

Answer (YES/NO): NO